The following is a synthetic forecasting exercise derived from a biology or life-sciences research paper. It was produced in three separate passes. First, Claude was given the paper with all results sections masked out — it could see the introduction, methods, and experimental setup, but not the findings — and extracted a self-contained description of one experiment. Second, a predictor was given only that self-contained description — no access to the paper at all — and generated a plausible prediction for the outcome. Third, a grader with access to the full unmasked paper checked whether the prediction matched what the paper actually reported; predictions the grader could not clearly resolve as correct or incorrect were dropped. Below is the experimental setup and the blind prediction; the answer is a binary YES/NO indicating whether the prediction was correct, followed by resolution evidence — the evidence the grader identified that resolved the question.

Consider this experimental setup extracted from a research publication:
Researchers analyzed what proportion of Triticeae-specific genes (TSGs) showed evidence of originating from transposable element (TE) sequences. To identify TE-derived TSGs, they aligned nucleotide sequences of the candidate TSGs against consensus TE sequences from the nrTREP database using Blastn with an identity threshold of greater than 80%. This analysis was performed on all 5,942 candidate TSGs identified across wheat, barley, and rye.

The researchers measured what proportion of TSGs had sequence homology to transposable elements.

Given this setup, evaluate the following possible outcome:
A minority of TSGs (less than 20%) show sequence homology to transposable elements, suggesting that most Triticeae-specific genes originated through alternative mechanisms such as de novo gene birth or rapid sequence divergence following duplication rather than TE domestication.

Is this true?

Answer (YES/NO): YES